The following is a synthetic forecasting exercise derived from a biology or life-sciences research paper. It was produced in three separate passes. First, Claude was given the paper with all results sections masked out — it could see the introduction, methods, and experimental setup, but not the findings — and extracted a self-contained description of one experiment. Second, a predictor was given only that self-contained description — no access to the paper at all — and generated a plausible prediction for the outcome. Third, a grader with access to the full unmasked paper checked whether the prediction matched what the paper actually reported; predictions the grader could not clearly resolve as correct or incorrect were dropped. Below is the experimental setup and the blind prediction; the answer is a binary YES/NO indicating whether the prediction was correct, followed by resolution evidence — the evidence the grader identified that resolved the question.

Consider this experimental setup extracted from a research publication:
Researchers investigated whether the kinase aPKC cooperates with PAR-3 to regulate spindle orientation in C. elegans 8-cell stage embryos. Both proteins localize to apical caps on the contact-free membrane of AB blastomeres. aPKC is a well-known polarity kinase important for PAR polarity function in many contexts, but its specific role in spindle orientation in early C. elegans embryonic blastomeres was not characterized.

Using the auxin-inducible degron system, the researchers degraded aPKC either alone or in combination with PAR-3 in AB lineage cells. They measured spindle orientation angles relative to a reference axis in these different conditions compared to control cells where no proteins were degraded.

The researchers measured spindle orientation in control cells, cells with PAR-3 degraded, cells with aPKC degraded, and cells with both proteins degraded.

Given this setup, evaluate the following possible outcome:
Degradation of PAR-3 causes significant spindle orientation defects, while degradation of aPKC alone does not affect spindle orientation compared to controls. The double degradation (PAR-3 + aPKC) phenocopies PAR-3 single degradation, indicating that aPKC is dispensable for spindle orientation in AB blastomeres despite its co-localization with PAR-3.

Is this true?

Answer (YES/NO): NO